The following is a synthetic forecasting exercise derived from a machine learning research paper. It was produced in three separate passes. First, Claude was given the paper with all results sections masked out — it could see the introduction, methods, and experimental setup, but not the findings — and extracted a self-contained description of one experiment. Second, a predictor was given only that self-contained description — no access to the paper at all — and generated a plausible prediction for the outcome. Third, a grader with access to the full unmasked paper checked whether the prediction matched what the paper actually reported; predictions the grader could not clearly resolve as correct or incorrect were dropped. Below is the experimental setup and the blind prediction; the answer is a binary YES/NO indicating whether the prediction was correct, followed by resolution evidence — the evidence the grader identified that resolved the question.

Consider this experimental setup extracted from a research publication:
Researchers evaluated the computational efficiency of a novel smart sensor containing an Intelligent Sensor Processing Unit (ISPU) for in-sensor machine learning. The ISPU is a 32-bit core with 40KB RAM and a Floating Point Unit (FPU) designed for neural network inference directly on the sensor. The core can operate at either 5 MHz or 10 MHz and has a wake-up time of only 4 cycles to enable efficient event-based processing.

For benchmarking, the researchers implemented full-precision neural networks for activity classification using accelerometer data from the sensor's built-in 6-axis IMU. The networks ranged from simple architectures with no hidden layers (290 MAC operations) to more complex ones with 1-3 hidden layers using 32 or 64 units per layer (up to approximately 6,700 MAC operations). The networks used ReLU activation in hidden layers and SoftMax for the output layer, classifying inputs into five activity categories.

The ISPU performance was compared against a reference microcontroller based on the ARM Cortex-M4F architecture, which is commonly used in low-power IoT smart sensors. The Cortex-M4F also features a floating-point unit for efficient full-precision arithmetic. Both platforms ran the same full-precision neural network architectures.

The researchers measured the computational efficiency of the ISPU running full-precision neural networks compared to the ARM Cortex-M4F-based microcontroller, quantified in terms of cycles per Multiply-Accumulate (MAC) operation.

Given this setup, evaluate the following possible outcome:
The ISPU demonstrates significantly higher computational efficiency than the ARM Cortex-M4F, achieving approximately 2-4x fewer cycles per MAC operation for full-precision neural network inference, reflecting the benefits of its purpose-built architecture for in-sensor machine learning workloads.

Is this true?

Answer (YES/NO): NO